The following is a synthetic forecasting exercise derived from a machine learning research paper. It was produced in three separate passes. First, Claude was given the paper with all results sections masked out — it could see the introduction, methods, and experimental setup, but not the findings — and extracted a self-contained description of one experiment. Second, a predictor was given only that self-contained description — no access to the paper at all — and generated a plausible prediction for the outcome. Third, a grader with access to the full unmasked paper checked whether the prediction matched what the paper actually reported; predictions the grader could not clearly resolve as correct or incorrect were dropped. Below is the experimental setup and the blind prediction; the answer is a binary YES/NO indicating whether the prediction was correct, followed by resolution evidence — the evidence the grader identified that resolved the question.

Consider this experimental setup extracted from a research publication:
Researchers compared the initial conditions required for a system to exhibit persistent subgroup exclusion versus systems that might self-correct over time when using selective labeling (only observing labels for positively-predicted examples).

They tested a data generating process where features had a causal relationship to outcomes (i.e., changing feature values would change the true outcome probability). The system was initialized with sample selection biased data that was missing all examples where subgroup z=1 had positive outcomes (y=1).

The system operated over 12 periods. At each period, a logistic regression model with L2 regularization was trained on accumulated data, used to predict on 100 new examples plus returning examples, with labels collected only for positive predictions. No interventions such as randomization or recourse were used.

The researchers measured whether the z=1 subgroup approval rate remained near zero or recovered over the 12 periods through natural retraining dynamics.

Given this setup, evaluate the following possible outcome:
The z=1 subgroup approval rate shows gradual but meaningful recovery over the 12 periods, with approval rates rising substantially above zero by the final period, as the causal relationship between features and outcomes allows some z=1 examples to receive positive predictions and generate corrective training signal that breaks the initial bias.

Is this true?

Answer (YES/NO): NO